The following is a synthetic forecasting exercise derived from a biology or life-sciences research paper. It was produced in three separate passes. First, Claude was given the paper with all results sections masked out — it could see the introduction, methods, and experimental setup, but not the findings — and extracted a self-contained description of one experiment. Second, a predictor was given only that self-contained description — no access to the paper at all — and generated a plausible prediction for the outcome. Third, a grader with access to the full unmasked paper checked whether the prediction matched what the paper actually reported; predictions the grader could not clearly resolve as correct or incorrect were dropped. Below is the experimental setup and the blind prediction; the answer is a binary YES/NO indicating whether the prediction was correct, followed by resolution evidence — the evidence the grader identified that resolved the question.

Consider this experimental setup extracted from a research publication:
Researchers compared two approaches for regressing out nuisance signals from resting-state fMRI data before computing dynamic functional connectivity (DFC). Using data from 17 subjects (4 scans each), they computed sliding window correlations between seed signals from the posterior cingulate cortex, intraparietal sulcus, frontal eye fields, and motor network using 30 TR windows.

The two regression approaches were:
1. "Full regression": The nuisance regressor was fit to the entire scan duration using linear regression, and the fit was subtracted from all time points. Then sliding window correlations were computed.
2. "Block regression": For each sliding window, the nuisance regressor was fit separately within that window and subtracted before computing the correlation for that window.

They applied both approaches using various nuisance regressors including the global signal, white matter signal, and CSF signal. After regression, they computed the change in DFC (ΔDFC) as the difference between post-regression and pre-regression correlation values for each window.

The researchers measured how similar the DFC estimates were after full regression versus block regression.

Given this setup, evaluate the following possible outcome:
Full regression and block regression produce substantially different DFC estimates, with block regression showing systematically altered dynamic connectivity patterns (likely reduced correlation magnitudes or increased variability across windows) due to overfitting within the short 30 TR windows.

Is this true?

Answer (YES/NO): NO